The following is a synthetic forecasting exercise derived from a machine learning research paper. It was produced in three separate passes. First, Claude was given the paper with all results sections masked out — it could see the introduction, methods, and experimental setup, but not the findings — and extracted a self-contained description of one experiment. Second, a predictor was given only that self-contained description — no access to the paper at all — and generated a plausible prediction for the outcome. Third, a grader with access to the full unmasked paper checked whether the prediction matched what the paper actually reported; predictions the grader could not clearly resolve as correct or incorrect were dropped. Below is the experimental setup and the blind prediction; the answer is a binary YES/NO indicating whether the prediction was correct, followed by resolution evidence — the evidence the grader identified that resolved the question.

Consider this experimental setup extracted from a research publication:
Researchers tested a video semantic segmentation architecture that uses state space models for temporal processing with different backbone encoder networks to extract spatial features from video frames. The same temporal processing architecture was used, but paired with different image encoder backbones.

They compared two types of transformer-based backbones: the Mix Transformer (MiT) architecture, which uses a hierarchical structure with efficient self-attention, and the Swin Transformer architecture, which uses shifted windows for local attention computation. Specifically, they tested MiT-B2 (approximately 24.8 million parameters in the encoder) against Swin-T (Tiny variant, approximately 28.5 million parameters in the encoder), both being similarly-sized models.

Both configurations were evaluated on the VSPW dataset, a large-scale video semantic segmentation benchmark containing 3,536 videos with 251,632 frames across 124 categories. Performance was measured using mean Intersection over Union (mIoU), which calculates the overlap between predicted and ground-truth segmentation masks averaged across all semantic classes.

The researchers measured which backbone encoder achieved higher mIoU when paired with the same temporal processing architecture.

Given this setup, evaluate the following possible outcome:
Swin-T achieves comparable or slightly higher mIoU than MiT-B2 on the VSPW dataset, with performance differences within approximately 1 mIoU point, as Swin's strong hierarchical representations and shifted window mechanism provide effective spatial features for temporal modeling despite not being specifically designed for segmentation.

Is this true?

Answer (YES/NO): NO